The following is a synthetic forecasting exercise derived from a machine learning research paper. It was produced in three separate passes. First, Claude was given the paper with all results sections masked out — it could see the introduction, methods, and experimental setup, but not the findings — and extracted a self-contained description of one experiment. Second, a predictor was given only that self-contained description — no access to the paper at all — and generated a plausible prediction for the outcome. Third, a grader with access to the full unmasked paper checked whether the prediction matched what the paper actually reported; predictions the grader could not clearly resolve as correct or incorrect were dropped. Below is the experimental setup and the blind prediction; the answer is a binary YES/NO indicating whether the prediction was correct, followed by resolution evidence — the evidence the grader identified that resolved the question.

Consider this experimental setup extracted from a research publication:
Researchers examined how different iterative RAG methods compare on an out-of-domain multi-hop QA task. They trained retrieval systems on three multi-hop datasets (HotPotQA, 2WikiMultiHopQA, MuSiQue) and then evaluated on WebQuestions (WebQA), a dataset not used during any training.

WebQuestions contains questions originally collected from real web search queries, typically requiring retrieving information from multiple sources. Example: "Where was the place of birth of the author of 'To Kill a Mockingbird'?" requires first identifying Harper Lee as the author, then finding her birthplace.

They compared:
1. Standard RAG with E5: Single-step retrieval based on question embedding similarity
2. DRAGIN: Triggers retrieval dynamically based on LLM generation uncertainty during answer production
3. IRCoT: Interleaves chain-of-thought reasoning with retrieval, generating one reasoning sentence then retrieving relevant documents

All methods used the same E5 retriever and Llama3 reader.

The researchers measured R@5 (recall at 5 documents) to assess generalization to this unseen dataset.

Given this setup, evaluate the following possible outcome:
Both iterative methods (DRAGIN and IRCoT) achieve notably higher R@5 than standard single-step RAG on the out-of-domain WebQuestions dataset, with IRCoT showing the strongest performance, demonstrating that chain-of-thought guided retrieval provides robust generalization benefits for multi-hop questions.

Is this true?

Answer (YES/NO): NO